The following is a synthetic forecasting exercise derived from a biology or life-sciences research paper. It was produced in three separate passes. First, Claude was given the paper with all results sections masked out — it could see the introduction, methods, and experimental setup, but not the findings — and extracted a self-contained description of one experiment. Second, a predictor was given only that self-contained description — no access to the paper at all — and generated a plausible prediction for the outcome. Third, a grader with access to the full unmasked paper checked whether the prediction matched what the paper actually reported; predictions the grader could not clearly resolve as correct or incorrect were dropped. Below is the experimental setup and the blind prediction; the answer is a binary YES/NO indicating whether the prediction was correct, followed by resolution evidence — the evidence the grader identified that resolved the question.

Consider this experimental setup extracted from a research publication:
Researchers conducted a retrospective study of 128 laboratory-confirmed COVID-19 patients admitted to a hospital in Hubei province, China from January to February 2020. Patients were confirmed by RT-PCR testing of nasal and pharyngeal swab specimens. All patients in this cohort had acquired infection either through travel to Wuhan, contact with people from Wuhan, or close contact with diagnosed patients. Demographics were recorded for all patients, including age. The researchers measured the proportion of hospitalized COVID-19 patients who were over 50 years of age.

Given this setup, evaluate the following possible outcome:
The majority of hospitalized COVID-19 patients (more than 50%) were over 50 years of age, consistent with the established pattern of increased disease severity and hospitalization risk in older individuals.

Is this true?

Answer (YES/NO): YES